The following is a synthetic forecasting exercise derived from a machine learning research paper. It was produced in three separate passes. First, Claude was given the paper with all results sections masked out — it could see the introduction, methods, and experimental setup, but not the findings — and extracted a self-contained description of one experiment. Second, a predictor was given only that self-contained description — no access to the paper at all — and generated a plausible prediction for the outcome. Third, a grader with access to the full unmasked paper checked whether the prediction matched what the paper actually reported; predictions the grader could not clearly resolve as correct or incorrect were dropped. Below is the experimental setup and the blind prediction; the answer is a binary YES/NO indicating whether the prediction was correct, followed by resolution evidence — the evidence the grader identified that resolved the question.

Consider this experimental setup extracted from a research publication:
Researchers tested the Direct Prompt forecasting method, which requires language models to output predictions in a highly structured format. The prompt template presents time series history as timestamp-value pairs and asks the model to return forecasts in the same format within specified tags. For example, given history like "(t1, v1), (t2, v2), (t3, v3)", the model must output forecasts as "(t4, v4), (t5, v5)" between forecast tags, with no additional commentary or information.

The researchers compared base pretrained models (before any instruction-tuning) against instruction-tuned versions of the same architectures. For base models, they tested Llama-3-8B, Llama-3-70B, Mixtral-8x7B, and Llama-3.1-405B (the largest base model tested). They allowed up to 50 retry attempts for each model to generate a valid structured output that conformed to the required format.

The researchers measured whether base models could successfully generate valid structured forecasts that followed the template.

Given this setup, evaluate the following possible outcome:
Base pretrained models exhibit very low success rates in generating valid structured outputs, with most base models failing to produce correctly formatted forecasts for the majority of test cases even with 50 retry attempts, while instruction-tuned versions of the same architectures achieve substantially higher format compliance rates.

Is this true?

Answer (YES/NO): YES